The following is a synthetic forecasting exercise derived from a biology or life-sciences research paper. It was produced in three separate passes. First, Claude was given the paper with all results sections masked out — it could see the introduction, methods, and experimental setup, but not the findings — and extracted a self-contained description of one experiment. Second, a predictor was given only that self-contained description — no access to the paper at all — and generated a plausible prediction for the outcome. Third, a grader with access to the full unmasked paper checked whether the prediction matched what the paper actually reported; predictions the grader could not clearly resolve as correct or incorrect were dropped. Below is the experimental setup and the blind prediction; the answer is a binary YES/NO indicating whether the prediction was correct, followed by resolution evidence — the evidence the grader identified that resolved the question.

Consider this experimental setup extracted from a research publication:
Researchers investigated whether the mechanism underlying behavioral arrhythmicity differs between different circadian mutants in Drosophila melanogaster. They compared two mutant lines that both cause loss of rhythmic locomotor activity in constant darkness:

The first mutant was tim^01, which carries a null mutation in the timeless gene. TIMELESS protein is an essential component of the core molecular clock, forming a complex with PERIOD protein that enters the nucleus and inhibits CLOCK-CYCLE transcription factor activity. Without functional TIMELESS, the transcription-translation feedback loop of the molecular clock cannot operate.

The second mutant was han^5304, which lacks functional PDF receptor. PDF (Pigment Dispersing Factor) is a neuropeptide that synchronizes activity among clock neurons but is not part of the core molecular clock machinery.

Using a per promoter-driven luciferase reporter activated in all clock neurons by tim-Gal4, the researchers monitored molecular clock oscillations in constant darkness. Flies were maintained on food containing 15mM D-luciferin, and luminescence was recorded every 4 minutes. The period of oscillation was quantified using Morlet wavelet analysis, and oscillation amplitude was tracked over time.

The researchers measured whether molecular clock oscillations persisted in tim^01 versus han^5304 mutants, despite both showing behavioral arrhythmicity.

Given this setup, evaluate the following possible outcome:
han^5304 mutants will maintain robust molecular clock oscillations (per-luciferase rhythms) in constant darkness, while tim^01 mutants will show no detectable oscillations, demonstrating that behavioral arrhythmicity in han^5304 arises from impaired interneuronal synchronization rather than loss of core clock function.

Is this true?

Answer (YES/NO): NO